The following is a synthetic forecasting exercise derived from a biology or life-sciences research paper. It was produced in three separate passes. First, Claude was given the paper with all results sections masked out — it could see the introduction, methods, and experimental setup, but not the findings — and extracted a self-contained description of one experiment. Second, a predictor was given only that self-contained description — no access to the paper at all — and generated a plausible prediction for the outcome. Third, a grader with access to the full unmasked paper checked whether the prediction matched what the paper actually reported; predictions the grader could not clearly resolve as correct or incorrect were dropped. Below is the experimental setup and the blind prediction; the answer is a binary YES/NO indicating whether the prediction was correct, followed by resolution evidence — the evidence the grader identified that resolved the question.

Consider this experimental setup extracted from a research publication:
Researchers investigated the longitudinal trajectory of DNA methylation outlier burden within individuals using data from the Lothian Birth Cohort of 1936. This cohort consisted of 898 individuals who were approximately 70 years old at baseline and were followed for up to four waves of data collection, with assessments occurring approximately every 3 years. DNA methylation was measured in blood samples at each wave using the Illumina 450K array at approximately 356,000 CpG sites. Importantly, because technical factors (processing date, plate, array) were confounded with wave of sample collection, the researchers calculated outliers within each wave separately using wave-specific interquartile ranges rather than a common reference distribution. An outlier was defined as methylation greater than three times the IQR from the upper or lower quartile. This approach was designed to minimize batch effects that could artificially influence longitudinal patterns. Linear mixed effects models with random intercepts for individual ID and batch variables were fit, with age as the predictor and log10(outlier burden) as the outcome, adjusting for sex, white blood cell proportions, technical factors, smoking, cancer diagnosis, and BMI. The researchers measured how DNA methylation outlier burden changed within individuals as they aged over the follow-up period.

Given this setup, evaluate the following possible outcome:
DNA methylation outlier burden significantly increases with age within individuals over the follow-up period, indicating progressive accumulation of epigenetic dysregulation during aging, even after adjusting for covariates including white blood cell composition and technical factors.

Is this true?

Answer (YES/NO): NO